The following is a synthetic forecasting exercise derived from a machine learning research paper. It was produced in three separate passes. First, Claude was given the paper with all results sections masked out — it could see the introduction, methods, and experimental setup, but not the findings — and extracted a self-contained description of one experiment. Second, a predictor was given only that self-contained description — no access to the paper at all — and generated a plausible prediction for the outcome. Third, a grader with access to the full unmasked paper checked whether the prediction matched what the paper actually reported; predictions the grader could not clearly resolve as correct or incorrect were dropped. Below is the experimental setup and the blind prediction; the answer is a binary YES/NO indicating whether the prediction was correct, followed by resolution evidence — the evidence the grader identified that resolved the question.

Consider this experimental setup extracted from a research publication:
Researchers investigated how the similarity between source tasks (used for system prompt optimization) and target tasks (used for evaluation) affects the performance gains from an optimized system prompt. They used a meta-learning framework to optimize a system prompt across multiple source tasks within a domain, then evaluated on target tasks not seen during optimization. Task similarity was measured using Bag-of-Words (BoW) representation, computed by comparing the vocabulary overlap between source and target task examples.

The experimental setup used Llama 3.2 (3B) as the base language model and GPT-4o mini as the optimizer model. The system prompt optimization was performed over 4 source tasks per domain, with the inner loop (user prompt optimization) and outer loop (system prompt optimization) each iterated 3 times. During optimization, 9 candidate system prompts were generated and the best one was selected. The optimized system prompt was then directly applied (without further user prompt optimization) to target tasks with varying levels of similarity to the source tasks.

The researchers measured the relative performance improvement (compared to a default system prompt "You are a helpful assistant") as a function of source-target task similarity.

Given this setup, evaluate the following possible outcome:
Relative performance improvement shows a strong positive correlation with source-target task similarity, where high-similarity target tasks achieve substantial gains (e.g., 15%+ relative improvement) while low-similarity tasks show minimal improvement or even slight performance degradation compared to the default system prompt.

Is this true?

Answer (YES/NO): NO